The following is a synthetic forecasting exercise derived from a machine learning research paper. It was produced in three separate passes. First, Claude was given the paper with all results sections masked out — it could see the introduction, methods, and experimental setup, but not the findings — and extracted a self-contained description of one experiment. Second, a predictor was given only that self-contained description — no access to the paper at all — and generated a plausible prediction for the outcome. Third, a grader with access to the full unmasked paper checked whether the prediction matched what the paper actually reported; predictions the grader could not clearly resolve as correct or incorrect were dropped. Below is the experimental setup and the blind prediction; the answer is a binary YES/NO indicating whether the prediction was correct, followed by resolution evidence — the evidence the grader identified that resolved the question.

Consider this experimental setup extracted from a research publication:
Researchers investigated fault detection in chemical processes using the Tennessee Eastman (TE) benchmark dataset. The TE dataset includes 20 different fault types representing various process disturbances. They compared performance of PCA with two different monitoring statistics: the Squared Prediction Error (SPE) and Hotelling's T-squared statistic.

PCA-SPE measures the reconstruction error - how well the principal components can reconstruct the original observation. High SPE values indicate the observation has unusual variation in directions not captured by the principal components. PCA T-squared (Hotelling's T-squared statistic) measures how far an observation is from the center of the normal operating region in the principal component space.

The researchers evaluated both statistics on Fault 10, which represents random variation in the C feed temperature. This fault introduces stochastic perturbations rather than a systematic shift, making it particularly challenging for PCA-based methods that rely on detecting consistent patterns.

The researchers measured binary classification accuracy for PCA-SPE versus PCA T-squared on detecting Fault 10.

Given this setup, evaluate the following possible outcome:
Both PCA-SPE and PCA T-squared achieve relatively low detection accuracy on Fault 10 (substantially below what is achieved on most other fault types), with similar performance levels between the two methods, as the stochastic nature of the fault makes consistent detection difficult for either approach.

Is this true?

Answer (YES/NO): NO